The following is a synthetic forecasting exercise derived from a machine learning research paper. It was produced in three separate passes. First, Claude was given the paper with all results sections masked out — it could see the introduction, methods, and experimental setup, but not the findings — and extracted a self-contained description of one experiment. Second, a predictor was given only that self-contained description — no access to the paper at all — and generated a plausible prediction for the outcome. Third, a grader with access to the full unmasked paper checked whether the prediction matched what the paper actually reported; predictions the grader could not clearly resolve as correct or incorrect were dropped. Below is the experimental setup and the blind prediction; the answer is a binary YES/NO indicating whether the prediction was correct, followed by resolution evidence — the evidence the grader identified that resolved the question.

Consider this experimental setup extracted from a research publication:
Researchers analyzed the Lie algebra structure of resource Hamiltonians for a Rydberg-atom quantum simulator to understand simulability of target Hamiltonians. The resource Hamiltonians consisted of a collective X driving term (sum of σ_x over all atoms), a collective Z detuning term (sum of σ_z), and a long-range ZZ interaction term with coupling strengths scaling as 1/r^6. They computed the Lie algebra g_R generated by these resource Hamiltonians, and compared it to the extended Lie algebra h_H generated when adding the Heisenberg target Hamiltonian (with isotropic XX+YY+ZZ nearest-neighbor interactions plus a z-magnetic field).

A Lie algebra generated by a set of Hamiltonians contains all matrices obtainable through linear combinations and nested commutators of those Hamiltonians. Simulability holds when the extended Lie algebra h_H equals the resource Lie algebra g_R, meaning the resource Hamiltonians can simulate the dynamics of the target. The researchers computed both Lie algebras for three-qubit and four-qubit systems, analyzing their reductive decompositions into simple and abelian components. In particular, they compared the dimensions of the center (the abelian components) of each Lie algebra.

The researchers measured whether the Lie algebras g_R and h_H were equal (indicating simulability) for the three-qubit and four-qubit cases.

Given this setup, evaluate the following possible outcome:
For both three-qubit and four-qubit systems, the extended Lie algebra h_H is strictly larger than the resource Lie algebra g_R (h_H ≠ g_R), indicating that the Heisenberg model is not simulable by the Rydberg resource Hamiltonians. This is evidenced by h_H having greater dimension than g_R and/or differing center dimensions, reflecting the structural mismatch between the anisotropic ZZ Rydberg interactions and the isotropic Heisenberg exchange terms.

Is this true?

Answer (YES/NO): NO